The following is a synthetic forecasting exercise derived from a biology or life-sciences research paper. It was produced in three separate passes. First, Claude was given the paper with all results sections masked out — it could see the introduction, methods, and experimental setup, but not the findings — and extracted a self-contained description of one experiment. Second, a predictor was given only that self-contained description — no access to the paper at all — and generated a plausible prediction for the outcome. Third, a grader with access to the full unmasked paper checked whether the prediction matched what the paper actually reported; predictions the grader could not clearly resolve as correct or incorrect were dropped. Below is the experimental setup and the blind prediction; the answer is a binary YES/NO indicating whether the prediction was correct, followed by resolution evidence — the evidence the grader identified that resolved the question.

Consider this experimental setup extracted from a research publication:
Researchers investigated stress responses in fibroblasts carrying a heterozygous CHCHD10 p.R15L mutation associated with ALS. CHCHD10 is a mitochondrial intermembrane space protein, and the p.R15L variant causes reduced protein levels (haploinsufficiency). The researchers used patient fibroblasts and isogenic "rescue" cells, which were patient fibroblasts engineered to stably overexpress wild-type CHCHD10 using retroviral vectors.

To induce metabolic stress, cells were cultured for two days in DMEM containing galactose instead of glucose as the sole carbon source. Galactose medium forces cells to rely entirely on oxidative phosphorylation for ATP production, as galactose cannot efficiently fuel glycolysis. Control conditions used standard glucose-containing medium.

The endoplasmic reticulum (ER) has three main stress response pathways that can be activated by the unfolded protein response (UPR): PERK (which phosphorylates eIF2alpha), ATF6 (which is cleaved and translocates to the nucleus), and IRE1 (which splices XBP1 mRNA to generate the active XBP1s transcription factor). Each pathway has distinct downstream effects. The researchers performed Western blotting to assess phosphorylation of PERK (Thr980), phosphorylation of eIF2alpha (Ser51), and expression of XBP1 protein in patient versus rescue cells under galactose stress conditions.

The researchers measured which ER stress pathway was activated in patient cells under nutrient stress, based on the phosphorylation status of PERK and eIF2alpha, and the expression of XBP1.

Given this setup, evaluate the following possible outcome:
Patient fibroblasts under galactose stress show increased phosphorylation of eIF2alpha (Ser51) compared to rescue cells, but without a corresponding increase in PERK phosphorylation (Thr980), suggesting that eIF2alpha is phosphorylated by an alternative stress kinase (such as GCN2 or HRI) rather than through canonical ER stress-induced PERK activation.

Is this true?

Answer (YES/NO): NO